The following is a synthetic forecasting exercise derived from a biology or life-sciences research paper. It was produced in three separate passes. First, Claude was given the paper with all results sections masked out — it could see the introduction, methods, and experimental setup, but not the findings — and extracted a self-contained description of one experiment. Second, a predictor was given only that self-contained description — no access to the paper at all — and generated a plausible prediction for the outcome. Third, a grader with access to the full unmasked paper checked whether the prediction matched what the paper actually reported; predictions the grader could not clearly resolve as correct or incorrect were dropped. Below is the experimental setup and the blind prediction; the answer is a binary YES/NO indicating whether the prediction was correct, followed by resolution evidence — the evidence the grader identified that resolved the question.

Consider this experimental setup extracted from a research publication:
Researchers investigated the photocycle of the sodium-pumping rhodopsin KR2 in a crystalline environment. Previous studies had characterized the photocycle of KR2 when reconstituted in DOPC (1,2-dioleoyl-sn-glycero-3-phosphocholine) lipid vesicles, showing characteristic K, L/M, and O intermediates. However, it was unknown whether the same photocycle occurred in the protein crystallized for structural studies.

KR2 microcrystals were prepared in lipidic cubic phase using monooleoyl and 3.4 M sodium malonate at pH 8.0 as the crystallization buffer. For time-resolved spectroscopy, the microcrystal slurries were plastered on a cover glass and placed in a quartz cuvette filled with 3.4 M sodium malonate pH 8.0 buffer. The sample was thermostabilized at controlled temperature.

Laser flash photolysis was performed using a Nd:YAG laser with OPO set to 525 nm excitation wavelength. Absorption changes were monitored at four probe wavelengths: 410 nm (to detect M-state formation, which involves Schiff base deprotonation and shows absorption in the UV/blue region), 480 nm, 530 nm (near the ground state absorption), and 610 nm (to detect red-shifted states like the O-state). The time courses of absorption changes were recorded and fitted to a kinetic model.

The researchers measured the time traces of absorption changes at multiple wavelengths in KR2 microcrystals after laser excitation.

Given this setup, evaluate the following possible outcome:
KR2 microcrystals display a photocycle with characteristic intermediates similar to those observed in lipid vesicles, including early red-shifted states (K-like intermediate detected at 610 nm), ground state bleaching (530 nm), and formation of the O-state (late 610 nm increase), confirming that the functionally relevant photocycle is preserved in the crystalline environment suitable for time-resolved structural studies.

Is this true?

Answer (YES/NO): YES